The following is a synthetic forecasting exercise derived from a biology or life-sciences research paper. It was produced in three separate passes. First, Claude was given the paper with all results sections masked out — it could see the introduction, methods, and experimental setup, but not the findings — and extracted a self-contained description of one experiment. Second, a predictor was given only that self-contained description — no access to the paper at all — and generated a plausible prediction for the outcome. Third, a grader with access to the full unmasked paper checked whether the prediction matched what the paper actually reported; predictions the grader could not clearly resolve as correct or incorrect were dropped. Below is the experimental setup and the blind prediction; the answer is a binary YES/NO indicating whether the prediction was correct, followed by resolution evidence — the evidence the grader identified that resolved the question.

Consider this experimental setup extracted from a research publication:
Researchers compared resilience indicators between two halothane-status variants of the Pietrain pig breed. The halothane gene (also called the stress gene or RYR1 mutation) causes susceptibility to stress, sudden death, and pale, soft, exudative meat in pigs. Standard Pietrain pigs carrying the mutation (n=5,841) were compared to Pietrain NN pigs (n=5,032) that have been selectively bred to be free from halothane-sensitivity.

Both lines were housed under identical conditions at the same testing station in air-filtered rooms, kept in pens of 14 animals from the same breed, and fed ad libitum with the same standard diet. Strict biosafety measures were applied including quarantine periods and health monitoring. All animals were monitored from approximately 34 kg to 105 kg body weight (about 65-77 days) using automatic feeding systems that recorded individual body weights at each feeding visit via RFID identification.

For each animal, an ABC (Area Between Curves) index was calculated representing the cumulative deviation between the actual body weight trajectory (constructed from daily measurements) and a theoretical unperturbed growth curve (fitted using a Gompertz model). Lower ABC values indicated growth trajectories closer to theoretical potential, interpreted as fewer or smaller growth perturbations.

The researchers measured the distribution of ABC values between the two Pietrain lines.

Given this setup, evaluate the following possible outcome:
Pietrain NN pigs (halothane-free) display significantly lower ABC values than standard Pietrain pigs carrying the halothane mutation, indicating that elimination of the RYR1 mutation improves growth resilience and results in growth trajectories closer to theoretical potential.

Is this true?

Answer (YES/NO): NO